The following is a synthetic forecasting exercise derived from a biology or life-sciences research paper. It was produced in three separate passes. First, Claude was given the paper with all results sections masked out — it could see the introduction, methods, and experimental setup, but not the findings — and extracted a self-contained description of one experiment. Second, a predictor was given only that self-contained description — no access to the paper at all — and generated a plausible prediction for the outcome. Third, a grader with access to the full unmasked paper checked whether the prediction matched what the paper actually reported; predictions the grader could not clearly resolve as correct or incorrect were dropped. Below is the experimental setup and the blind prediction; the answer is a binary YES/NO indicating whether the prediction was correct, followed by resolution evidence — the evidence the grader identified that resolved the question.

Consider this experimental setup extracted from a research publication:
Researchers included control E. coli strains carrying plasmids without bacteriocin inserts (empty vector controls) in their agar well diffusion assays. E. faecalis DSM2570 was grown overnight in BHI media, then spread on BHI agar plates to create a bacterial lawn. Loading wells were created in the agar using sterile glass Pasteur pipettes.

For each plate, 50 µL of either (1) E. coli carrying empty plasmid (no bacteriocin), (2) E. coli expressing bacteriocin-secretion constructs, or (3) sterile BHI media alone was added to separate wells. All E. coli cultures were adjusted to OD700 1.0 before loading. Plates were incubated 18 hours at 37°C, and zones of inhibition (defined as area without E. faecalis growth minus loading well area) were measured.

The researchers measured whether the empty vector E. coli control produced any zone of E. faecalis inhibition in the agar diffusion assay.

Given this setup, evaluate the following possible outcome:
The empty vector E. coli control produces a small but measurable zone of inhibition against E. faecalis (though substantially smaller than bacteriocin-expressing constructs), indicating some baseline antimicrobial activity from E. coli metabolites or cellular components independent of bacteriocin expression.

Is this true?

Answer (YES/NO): NO